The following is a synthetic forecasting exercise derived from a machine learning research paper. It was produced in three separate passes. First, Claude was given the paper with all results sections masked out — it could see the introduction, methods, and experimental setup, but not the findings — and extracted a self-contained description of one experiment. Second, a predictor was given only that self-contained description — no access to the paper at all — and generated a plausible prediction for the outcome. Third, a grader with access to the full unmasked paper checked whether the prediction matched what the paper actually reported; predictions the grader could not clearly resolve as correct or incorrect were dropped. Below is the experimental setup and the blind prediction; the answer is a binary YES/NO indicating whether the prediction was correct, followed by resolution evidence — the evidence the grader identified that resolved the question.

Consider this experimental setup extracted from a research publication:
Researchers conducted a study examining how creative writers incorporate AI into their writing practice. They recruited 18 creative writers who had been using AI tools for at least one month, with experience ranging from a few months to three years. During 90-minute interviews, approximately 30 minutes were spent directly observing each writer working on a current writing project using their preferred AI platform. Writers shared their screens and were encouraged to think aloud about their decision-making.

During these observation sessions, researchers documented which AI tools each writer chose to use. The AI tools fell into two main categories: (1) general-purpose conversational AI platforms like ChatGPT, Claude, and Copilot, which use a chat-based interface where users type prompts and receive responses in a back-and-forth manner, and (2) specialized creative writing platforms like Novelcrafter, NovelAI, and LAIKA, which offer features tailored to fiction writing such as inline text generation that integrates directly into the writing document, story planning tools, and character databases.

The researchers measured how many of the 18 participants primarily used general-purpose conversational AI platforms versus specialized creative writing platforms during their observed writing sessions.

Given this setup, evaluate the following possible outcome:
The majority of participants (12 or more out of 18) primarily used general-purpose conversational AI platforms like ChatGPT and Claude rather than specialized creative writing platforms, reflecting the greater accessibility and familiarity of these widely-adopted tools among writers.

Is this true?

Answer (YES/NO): NO